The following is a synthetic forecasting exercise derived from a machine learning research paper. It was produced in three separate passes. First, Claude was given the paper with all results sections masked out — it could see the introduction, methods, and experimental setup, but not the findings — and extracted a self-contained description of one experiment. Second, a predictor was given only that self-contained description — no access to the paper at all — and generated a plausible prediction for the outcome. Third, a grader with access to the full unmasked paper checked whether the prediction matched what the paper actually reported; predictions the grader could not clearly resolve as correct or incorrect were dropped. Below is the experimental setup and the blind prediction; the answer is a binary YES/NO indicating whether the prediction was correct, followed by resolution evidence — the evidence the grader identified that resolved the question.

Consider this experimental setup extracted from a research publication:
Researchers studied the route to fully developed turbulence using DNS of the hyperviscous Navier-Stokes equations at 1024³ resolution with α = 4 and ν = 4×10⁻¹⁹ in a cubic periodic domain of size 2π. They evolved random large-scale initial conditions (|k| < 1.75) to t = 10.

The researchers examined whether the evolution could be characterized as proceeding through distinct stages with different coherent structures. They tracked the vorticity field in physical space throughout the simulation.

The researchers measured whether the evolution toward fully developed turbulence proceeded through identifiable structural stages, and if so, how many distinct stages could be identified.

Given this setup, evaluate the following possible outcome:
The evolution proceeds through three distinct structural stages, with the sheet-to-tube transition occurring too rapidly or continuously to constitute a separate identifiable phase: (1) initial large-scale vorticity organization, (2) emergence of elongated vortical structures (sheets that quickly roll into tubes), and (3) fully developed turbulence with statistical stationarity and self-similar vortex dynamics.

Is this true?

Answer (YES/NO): NO